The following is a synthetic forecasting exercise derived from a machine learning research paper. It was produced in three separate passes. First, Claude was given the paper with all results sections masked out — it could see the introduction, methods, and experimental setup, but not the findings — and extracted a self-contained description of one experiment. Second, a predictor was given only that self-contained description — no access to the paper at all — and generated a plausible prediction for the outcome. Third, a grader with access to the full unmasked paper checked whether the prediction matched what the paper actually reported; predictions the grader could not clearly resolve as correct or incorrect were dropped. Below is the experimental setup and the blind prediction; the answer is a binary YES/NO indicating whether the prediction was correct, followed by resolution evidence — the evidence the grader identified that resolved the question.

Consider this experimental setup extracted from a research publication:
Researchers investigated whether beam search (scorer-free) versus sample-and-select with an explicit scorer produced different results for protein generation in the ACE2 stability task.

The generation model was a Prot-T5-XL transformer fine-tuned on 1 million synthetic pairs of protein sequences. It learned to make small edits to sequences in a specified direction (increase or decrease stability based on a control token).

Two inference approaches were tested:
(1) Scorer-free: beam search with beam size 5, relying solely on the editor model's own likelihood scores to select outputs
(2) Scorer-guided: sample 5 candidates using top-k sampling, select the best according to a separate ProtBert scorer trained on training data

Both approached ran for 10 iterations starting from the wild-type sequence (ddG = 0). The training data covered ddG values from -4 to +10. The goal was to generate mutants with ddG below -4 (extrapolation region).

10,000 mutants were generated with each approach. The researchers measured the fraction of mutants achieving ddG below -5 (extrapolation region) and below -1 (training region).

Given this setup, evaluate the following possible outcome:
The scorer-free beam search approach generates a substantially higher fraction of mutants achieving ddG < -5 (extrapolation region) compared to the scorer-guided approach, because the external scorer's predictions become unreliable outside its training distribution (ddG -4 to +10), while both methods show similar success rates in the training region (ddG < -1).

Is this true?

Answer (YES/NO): NO